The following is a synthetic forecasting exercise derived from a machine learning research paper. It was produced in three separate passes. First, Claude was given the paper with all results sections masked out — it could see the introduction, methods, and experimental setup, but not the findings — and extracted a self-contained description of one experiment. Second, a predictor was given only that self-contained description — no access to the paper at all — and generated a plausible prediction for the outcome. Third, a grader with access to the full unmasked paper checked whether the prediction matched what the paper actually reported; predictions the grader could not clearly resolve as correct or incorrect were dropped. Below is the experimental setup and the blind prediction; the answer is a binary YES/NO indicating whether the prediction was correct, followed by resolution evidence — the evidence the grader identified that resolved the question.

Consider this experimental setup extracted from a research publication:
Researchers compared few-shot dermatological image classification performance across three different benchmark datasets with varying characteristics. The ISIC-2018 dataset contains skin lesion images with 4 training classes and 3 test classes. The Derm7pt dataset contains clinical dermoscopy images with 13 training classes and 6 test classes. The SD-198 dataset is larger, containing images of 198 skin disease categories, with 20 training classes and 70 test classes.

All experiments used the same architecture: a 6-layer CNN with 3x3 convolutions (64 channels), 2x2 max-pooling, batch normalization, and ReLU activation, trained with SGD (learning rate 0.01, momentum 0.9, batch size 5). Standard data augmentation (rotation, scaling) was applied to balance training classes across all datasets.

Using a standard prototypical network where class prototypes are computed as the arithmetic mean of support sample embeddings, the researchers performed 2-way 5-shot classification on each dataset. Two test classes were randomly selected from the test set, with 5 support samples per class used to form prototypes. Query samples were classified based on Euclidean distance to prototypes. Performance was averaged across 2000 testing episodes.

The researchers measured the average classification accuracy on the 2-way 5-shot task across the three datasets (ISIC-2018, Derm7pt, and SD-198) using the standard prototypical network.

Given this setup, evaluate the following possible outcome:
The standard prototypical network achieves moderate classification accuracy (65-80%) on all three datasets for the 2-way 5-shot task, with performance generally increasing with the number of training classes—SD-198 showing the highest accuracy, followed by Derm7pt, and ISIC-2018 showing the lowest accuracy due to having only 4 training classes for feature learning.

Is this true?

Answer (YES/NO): NO